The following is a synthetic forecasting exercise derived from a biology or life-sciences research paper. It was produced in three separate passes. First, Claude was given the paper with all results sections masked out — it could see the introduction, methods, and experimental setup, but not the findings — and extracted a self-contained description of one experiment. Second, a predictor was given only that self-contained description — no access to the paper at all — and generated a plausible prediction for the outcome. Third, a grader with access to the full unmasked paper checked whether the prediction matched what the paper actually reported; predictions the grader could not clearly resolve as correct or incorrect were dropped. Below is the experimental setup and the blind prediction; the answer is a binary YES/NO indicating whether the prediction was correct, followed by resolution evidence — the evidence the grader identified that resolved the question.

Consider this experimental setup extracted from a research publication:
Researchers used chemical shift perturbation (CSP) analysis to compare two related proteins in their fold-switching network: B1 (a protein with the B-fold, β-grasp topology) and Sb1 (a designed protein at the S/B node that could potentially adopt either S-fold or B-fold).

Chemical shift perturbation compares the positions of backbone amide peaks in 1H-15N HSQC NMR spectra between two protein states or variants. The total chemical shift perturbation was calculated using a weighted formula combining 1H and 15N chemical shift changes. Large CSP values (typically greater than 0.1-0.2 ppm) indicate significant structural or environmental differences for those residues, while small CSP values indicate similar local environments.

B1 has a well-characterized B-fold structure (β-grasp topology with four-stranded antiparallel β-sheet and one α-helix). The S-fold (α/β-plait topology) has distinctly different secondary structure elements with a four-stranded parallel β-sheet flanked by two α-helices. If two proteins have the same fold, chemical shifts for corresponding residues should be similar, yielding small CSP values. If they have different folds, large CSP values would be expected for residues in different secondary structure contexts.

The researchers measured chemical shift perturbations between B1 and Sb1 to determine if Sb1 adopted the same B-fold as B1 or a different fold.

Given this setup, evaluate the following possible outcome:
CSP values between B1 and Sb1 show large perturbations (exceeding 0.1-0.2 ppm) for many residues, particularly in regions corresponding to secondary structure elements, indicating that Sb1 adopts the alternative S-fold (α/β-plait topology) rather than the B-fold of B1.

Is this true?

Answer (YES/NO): NO